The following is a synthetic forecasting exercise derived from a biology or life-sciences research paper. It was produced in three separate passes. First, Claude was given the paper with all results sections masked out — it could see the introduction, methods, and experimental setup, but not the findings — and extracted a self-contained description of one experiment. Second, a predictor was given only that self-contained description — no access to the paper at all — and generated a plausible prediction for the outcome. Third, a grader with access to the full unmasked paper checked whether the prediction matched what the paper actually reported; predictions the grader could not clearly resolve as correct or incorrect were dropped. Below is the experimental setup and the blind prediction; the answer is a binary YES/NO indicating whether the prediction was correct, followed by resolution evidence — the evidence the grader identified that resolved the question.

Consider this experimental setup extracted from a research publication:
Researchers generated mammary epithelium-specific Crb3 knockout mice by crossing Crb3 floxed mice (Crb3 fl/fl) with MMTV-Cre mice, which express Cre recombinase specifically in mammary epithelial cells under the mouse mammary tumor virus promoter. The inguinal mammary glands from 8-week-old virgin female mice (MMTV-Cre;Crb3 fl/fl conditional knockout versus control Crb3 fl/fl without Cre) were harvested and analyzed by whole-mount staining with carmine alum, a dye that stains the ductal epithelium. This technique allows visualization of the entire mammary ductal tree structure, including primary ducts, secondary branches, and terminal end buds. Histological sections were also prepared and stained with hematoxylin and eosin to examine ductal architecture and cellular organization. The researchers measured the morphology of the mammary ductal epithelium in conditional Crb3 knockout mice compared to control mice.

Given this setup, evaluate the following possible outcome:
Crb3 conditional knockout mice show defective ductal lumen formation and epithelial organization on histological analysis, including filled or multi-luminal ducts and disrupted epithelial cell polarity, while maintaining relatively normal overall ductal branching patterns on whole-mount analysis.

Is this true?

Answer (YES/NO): NO